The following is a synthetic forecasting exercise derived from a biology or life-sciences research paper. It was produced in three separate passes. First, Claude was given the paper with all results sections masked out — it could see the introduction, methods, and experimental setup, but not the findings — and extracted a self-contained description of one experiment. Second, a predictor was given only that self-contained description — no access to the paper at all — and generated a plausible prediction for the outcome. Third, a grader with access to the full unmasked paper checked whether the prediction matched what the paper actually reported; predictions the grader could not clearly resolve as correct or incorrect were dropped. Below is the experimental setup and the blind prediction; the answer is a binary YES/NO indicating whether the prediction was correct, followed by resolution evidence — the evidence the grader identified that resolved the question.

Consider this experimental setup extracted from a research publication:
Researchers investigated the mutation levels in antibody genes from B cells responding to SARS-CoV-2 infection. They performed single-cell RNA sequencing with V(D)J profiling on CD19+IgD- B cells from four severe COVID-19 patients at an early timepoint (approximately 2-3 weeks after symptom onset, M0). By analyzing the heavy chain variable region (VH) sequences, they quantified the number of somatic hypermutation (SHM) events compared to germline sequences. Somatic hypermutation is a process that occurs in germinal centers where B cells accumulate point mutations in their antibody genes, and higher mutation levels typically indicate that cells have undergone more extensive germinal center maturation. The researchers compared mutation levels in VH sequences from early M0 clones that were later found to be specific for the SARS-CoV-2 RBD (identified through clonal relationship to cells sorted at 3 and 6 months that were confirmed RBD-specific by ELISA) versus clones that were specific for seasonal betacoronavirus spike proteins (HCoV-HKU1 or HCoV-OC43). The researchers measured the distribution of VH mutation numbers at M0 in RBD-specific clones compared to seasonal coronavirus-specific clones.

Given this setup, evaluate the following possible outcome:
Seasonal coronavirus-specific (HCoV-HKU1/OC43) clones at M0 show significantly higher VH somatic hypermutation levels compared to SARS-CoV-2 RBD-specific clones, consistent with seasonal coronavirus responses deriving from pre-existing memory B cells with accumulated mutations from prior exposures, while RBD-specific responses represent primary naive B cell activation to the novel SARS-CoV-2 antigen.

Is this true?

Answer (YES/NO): YES